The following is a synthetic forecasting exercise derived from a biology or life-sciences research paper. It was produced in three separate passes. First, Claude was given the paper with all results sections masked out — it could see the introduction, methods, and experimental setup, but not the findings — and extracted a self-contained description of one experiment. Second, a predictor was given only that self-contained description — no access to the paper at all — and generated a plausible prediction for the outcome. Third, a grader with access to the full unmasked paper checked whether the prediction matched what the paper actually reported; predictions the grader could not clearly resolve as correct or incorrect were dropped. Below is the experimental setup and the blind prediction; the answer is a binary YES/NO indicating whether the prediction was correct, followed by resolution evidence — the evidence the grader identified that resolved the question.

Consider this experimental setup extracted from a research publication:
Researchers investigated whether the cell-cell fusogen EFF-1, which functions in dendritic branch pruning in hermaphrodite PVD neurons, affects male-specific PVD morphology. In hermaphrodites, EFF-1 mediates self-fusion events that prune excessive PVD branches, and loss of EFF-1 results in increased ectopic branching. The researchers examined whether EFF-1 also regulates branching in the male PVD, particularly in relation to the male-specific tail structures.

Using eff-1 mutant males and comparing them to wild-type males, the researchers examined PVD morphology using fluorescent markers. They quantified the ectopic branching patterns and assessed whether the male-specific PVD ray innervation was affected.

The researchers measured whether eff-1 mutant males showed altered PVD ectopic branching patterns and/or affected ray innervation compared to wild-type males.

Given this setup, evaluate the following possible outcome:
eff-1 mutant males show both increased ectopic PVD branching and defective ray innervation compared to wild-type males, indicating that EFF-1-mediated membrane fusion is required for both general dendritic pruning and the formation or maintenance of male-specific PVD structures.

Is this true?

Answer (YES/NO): YES